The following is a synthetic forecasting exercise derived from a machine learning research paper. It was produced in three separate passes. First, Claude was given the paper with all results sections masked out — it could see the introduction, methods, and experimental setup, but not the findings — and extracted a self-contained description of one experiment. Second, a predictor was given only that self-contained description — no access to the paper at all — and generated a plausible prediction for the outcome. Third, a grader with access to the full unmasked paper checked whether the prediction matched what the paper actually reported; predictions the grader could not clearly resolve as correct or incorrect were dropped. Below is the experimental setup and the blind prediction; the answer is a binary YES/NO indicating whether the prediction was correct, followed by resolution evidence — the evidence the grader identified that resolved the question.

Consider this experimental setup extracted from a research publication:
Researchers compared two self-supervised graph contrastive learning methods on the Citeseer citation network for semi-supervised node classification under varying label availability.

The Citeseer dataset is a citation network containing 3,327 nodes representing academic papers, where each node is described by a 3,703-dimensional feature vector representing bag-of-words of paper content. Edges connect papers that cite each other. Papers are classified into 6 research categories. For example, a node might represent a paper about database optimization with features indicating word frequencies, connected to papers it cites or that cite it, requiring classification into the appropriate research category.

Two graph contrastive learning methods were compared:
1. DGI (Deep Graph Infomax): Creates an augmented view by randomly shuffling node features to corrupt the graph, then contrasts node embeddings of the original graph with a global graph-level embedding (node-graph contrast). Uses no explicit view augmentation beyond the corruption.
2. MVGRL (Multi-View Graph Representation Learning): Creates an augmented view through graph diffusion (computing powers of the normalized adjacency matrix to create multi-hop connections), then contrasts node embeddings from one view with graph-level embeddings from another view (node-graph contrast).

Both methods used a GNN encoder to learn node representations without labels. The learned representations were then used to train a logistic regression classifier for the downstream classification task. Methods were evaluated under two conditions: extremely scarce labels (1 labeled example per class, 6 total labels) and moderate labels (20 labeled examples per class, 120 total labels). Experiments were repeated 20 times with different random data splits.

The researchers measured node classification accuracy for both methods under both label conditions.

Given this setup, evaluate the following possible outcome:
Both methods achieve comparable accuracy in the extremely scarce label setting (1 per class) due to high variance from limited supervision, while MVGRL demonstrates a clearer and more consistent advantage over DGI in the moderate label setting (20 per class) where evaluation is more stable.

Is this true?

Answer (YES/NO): NO